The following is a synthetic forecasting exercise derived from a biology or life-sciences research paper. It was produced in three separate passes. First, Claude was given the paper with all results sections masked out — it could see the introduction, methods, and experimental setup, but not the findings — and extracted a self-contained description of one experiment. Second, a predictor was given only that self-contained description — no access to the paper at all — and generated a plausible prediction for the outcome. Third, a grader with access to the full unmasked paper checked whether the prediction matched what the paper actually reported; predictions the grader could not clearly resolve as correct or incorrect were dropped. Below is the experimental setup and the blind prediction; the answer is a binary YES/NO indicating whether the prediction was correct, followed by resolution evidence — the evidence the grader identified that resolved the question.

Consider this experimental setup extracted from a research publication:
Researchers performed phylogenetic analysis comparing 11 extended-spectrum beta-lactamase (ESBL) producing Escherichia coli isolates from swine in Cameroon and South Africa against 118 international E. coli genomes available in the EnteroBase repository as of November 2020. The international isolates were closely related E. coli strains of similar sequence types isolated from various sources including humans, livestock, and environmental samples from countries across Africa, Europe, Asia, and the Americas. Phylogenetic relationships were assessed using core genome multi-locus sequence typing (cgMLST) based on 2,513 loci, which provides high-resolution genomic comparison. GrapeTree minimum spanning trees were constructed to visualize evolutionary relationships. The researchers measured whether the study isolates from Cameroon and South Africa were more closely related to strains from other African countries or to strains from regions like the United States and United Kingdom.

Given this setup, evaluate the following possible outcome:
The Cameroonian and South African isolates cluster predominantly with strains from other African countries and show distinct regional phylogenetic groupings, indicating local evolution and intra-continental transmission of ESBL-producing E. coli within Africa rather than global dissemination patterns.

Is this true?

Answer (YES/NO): YES